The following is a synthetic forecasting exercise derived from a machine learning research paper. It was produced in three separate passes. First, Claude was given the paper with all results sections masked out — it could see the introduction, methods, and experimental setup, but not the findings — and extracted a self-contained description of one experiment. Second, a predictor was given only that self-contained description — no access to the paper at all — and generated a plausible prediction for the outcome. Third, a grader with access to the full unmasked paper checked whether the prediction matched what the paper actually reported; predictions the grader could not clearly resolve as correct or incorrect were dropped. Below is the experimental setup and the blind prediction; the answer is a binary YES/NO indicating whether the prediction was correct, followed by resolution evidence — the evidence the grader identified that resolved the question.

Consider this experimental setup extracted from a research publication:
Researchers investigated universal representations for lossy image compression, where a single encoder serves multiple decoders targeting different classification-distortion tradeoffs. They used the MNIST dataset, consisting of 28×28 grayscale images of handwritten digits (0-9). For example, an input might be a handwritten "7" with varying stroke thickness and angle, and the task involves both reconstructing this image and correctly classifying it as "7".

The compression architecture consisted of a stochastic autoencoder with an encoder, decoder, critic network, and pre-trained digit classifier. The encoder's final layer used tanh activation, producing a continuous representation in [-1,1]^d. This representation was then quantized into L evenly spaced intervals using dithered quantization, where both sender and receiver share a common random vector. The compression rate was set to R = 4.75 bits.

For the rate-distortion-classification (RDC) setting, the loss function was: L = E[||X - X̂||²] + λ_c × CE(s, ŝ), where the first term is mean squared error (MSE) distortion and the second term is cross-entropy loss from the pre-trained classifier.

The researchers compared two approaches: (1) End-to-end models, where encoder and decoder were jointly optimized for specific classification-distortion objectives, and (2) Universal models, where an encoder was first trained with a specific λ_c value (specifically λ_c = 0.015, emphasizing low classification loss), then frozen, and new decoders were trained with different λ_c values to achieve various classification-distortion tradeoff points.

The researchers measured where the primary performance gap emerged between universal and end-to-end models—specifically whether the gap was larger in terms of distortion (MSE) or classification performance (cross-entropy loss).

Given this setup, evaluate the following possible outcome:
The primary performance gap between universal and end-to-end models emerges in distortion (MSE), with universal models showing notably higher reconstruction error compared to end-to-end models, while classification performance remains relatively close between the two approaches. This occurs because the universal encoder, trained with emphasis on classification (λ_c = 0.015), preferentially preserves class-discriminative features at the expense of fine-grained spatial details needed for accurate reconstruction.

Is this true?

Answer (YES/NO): YES